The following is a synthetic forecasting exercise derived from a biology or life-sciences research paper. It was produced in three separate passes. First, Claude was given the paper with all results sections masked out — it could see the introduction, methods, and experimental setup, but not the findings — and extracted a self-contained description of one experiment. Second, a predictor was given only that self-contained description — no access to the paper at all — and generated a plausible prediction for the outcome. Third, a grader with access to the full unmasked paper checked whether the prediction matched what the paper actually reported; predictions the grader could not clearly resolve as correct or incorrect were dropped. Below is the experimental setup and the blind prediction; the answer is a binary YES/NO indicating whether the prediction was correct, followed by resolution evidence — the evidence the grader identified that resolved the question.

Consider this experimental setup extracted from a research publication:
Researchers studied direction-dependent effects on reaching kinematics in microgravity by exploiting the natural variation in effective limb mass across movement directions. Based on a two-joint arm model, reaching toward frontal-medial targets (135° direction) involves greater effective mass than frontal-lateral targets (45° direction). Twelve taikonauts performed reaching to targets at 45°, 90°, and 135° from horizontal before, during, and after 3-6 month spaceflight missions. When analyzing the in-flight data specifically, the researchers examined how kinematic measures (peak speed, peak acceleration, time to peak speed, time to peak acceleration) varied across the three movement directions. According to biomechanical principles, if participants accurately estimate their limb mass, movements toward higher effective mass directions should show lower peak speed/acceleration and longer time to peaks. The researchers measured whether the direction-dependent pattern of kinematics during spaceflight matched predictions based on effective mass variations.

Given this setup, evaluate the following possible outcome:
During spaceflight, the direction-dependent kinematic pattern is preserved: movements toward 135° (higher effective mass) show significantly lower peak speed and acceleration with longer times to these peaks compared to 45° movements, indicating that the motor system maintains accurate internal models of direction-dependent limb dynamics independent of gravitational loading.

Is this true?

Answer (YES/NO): NO